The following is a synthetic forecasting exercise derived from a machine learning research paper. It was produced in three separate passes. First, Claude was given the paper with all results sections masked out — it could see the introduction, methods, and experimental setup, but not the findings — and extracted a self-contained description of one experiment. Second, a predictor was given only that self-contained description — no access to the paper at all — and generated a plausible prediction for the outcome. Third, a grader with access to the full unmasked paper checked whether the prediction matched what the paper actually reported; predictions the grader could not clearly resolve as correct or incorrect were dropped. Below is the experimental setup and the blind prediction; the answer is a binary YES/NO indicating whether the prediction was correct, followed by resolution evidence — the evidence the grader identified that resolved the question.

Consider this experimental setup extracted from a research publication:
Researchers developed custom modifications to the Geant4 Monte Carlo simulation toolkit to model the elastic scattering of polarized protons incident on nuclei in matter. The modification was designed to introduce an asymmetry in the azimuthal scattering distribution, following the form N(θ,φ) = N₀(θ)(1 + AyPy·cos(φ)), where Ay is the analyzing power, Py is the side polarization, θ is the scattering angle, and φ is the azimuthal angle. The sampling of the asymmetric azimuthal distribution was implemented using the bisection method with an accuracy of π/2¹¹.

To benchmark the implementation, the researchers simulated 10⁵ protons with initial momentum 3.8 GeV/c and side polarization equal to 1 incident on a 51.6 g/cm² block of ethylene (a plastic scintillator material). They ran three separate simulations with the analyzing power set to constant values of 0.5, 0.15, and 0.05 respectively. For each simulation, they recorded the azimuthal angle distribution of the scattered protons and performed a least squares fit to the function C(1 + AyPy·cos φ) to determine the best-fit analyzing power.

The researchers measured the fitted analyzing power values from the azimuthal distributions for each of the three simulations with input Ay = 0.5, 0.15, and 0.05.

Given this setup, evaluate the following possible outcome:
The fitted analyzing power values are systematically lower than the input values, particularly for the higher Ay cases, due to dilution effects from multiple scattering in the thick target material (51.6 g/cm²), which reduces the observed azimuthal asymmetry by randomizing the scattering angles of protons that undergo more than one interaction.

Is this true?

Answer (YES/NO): NO